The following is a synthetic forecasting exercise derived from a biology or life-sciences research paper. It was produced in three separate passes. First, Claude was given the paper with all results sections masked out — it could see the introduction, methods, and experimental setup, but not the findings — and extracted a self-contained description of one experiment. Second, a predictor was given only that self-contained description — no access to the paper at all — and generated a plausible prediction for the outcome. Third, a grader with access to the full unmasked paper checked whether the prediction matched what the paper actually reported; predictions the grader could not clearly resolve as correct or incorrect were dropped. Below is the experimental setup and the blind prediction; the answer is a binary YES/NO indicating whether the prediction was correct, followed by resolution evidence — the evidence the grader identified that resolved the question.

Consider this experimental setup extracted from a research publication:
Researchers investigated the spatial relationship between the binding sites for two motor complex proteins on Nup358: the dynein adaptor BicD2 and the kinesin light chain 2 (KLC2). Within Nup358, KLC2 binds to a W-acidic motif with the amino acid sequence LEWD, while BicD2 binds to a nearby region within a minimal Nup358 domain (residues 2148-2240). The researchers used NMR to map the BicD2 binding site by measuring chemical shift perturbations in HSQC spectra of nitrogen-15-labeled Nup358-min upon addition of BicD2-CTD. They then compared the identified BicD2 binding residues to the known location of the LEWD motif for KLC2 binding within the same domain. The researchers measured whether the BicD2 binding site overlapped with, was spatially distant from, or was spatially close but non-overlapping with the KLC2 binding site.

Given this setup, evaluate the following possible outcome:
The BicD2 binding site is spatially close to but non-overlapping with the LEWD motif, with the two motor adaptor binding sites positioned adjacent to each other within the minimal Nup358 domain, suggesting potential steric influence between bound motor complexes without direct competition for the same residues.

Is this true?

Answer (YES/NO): YES